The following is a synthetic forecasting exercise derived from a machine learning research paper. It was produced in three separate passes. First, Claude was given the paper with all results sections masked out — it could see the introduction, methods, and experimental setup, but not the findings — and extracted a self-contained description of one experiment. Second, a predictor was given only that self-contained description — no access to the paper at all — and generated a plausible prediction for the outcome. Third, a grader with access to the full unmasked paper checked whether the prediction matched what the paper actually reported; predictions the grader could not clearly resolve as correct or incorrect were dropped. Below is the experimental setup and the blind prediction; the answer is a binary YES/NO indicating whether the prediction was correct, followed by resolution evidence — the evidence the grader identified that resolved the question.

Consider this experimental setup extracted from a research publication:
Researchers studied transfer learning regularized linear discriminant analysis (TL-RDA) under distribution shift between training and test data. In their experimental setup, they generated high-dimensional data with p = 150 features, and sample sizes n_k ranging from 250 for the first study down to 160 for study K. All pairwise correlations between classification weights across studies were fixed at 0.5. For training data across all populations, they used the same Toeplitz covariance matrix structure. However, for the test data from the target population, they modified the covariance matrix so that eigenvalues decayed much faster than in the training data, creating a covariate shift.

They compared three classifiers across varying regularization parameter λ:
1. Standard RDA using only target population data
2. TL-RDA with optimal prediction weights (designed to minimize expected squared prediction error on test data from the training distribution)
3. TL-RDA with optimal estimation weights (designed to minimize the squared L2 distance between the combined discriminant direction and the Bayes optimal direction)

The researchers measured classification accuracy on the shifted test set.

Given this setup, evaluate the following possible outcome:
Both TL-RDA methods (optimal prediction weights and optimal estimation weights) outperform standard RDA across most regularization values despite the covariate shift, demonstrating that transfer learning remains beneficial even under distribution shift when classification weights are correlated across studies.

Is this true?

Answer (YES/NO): NO